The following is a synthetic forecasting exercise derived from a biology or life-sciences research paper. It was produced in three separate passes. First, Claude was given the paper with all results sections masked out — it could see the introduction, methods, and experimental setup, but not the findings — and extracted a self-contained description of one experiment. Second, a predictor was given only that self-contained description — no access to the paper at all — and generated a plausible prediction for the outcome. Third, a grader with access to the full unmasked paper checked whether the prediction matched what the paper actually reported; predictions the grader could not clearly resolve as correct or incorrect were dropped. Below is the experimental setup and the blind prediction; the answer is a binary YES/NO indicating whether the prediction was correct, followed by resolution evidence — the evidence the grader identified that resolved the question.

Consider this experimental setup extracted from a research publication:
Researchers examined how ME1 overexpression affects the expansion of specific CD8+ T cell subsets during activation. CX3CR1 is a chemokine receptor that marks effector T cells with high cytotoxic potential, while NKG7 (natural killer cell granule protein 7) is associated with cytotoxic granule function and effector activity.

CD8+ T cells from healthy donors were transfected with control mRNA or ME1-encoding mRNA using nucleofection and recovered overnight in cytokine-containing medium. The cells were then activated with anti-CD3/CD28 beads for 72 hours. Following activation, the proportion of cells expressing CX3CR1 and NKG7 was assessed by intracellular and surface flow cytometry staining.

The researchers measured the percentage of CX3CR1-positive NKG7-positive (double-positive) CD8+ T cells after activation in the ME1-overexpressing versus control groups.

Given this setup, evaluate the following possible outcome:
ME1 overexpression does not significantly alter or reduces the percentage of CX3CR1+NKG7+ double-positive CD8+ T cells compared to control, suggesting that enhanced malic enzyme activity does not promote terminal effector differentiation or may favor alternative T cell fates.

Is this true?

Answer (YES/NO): NO